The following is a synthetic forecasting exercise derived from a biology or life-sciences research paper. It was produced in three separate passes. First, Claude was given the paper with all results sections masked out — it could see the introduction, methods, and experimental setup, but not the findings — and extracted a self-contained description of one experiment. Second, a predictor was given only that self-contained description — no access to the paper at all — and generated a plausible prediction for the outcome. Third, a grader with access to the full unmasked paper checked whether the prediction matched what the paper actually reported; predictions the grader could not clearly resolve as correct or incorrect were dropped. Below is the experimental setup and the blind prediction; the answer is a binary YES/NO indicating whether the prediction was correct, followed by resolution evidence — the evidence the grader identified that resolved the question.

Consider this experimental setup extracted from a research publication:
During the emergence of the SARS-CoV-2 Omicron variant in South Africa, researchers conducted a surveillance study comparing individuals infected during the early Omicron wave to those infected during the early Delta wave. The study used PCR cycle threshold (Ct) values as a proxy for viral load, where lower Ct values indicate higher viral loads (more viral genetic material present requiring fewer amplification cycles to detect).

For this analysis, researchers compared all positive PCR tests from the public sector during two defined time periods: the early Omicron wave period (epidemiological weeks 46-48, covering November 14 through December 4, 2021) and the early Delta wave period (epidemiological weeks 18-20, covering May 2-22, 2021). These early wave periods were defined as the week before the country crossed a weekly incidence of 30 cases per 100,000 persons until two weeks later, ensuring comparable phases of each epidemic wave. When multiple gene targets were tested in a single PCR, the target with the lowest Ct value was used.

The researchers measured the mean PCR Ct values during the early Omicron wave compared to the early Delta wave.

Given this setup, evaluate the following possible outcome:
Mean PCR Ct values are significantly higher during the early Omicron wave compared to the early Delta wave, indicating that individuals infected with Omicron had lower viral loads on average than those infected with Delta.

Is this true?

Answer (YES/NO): NO